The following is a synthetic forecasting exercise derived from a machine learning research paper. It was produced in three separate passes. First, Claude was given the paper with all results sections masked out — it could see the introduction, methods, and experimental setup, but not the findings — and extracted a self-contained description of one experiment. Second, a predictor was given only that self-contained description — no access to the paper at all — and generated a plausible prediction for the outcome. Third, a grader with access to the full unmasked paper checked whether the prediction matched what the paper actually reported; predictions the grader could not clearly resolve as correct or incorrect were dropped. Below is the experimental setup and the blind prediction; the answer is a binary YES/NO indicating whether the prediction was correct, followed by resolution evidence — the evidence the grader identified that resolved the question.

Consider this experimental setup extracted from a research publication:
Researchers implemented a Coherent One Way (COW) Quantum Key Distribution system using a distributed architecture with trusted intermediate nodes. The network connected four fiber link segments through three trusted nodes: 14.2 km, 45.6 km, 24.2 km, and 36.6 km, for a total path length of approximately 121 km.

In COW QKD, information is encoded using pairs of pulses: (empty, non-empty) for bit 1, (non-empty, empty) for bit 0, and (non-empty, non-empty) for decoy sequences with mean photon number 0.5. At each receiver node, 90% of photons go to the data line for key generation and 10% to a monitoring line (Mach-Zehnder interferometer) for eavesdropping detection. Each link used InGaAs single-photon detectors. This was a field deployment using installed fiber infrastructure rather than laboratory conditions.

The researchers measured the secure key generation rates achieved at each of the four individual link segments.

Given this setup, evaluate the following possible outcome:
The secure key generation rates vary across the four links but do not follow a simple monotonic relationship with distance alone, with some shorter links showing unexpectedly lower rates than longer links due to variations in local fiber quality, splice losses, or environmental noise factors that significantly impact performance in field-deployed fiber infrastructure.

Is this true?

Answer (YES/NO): YES